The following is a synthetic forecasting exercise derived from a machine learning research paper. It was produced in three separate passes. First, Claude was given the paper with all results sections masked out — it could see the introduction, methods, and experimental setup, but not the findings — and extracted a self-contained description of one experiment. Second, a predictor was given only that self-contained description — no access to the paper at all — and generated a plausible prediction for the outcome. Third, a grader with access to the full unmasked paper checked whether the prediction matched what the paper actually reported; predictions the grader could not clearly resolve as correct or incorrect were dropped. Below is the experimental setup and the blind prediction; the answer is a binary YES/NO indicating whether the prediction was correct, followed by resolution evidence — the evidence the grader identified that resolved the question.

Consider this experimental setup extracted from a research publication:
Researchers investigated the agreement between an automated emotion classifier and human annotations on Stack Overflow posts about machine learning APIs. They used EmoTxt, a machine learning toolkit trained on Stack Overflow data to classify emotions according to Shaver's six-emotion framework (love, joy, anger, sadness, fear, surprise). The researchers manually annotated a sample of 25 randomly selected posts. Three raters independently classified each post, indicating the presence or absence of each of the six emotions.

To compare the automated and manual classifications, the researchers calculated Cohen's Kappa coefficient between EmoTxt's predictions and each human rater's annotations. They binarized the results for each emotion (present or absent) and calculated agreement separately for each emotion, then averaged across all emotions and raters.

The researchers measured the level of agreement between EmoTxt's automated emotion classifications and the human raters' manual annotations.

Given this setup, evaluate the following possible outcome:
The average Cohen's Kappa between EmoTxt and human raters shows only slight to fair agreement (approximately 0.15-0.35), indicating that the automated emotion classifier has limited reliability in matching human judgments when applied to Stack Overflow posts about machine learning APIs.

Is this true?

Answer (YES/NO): NO